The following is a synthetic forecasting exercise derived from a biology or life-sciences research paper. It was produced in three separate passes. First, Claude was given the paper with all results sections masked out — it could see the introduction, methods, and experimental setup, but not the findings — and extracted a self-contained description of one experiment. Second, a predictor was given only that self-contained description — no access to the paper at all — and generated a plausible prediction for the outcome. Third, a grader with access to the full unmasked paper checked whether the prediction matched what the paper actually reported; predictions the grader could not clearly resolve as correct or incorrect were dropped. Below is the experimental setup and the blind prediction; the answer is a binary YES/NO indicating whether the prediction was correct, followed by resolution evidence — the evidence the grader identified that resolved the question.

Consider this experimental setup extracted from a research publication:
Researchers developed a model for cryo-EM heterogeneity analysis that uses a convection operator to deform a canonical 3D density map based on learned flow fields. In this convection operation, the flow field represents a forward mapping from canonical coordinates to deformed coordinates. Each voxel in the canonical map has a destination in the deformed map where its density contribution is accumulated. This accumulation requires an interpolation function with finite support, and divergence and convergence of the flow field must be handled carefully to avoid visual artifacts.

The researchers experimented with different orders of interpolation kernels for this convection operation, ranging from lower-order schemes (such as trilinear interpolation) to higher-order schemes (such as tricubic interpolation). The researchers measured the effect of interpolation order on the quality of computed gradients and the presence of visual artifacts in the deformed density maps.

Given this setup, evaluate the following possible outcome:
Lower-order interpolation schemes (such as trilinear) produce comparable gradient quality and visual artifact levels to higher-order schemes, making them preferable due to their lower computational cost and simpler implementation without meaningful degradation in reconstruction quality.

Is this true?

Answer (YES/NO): NO